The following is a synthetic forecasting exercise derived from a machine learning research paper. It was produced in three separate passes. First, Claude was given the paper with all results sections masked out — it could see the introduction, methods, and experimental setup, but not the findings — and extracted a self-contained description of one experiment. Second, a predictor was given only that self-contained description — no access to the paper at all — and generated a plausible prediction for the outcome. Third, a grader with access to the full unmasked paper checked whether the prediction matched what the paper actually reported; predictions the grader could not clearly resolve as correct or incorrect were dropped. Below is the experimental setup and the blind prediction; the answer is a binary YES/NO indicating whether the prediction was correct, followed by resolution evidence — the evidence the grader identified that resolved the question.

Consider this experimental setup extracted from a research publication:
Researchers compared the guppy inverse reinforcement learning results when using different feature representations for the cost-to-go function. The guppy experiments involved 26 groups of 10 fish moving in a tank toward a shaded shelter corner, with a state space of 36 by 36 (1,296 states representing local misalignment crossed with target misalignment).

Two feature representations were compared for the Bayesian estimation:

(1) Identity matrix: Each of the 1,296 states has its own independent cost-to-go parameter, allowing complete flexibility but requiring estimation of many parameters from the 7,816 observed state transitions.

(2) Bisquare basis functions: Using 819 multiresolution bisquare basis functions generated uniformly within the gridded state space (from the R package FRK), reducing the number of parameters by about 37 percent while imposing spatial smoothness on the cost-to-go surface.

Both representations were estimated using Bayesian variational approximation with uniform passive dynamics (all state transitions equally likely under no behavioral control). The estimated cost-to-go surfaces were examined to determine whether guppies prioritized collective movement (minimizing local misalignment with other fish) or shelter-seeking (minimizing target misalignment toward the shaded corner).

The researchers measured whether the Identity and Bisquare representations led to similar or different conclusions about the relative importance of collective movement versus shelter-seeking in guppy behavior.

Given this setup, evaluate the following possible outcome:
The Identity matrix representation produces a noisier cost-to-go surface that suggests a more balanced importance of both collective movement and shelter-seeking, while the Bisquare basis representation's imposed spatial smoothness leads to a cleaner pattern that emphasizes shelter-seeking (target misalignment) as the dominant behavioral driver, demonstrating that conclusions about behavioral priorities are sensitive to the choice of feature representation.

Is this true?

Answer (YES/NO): NO